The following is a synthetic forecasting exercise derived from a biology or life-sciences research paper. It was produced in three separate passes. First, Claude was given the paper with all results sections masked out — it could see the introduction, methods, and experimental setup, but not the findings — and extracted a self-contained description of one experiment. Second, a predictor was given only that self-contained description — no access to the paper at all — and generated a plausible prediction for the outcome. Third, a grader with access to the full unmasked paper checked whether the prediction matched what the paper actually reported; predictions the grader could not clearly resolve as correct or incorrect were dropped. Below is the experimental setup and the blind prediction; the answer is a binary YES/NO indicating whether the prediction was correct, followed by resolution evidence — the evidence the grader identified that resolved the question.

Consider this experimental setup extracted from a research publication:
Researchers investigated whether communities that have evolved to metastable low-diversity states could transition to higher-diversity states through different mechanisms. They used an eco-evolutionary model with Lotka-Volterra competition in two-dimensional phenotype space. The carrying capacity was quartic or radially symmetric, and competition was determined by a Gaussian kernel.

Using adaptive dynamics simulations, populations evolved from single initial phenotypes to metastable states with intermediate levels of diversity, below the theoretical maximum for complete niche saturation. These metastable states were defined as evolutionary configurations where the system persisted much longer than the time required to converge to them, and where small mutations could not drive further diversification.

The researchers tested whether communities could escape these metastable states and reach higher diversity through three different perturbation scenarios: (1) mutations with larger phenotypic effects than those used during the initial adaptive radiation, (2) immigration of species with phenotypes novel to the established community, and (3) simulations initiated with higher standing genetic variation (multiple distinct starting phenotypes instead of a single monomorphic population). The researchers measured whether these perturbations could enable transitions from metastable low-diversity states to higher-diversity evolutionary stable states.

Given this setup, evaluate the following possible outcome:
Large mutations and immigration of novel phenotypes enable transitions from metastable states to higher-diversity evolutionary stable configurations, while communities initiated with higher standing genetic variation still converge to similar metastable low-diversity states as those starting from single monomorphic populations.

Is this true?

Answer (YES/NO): NO